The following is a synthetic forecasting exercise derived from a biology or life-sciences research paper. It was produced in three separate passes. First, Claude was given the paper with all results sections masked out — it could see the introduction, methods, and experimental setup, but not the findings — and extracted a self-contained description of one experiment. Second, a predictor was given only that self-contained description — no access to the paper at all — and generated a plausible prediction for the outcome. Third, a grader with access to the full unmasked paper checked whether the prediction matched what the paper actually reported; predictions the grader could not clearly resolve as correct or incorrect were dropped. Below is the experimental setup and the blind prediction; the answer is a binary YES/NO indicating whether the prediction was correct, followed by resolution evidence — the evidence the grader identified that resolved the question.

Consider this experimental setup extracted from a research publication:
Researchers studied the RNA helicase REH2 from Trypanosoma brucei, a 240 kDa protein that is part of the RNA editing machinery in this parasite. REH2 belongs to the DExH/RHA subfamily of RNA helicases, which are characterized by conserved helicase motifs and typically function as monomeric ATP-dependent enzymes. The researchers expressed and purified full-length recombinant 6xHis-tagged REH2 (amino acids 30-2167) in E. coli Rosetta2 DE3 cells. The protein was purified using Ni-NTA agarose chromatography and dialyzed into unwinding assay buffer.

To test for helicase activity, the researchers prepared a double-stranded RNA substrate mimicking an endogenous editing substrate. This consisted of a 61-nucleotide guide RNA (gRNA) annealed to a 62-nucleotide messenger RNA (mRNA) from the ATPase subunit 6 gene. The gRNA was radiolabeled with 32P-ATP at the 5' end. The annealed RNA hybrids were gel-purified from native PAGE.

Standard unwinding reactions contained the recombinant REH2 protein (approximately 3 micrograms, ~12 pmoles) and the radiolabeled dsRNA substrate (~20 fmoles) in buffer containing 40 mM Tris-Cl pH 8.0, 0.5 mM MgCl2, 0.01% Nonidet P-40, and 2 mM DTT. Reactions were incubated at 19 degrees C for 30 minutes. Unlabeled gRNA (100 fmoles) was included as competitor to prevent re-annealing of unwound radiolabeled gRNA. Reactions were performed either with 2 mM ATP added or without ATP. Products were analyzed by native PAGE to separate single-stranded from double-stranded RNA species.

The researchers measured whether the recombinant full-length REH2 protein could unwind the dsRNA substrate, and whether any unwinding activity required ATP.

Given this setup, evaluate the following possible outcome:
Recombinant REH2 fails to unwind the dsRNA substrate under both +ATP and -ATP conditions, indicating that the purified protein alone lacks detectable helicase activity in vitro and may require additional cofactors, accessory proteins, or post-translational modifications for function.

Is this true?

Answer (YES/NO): NO